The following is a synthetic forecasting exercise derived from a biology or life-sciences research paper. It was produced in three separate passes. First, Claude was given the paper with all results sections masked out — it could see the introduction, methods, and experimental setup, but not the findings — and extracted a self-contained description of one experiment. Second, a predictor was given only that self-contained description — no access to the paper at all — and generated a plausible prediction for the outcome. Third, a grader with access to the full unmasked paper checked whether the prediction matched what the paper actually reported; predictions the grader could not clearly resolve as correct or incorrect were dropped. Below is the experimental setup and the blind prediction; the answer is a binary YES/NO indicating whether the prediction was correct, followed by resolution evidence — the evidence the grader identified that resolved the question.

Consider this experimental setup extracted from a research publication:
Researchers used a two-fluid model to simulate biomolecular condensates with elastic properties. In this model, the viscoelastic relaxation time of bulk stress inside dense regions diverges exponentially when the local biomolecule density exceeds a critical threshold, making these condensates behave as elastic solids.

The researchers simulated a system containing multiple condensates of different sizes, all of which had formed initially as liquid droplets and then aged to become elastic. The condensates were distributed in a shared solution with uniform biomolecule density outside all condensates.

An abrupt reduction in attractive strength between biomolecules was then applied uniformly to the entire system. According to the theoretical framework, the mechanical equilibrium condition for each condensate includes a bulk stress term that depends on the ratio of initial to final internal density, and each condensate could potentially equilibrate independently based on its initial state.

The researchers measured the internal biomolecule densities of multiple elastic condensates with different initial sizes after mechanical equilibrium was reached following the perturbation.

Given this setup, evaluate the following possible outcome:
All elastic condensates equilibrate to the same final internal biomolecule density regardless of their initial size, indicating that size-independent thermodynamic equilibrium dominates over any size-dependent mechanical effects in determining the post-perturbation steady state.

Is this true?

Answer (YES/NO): NO